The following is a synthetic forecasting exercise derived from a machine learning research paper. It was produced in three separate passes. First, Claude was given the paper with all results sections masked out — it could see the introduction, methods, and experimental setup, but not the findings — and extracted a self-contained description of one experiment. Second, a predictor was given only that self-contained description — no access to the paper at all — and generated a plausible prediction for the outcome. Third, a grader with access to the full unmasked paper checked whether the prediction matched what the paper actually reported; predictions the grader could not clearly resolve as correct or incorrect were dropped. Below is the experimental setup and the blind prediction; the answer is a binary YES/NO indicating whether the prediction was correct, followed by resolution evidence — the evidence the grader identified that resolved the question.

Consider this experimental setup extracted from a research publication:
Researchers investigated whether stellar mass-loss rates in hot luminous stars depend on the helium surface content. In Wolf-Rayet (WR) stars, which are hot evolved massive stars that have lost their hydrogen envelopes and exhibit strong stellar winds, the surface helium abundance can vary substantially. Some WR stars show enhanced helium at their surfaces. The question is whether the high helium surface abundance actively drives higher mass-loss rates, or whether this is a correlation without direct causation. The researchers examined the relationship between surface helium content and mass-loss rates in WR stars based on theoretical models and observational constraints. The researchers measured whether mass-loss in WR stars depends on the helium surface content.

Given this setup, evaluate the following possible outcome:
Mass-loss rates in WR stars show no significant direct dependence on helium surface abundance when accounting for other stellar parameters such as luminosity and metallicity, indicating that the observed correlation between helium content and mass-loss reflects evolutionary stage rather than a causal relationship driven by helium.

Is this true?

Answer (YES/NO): YES